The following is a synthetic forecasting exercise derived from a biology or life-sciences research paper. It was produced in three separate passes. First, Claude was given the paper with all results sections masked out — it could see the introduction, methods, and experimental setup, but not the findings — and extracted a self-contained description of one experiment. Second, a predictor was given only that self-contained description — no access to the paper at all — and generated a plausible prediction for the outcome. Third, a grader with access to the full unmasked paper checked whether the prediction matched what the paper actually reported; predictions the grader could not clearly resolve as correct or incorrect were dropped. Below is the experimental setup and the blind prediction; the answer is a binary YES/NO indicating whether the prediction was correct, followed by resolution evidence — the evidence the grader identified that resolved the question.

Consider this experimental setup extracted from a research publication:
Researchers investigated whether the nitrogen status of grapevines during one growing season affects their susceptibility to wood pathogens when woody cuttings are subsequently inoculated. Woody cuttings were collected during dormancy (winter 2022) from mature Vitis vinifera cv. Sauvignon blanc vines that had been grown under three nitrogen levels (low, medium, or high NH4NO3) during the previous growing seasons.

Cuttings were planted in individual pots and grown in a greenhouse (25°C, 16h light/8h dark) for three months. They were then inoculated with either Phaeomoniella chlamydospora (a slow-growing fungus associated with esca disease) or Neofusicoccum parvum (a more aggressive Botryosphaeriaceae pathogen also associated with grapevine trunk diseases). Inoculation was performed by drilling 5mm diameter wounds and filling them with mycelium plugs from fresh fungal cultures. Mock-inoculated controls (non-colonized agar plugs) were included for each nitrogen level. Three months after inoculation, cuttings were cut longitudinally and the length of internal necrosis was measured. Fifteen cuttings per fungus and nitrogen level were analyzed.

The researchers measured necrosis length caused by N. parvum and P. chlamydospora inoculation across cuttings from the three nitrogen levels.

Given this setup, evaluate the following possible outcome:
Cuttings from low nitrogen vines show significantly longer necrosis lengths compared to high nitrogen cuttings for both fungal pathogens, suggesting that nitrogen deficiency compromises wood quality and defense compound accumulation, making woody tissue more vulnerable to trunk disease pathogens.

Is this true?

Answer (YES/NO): NO